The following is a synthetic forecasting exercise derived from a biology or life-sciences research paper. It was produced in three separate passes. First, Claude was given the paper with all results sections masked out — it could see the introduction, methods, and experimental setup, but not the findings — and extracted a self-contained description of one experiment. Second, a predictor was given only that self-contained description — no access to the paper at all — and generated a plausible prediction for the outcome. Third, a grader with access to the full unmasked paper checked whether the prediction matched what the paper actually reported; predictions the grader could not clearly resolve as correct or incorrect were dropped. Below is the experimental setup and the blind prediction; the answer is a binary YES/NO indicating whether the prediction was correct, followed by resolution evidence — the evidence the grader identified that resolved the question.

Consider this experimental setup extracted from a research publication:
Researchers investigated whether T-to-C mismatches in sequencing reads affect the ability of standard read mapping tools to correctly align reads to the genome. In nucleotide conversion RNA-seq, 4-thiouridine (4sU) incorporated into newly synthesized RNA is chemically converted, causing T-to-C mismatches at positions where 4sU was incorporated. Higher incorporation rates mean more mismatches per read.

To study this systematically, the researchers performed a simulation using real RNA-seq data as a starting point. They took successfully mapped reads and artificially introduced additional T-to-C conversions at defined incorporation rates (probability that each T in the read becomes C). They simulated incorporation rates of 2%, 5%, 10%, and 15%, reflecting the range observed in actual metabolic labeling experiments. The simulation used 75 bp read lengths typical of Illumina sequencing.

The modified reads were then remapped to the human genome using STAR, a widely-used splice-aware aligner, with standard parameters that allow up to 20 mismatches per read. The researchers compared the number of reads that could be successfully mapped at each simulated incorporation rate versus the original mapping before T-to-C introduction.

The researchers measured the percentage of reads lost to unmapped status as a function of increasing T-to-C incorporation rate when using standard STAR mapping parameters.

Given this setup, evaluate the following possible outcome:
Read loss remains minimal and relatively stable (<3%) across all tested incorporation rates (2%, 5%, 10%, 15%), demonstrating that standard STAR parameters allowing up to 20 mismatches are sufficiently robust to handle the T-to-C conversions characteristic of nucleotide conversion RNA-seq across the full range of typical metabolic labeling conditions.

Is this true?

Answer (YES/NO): NO